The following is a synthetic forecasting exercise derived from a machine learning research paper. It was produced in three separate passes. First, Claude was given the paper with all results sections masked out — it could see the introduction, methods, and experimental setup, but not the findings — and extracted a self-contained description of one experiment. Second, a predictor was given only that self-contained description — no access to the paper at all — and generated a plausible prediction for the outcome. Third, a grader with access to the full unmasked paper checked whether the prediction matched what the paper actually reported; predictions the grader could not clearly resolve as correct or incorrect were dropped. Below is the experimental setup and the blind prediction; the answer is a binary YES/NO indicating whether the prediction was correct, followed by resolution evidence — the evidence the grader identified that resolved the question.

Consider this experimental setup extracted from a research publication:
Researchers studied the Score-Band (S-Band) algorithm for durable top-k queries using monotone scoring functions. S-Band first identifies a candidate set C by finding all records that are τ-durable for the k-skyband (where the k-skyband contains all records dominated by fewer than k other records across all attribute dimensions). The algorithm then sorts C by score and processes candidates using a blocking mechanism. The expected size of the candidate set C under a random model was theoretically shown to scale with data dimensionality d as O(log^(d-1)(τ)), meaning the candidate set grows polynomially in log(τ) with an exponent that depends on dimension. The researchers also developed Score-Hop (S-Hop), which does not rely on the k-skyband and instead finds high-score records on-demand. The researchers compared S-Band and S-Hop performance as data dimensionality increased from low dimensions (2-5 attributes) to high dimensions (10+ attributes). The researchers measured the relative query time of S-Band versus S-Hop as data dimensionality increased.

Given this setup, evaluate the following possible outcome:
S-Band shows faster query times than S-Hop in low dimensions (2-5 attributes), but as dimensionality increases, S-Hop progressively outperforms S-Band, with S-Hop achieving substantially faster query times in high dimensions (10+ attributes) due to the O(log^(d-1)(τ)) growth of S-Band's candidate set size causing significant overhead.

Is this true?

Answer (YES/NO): YES